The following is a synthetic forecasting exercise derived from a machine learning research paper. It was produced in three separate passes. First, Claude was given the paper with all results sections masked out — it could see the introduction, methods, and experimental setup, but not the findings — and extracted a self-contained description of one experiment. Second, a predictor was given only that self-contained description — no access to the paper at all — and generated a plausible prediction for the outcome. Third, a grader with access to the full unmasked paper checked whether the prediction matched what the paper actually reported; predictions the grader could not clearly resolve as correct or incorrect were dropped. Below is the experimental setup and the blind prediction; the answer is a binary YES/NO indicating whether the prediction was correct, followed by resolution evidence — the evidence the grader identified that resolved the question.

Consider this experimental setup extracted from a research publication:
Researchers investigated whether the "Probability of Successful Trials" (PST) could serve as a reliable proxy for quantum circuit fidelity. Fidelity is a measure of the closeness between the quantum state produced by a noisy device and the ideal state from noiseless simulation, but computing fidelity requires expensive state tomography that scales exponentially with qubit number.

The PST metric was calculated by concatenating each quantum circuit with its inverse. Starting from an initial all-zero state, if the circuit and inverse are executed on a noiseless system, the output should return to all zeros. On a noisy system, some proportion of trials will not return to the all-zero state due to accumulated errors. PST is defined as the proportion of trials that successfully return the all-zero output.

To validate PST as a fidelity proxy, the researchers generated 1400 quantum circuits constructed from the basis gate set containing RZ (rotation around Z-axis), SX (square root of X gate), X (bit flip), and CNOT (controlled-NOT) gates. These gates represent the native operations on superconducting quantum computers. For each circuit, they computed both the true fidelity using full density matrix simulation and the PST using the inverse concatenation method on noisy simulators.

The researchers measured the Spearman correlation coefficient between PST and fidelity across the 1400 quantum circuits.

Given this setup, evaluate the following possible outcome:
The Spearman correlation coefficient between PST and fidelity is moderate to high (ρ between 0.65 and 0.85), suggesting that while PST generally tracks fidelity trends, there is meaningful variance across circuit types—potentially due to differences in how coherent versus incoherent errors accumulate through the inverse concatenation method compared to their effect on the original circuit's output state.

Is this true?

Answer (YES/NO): NO